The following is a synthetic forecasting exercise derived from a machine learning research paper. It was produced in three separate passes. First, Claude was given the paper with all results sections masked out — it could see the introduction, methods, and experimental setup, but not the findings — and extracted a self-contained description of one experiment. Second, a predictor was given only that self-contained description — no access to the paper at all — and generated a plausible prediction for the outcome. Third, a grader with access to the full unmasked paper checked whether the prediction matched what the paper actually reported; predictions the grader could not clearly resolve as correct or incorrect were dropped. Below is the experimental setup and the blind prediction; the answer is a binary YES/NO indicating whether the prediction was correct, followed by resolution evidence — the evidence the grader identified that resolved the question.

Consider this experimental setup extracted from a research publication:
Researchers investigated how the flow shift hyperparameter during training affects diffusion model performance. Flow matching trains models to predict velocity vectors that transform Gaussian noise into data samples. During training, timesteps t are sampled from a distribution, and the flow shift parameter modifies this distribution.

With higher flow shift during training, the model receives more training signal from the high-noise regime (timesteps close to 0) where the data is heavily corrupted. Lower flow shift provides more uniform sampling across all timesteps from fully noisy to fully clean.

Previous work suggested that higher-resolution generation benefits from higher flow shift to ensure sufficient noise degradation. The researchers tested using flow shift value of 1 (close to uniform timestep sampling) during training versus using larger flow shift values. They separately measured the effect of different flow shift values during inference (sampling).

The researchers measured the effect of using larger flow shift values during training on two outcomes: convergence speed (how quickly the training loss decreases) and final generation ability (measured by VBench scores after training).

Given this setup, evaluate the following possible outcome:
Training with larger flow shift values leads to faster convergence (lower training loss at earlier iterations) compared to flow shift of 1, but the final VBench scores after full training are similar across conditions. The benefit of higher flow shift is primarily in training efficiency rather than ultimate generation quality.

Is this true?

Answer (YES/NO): YES